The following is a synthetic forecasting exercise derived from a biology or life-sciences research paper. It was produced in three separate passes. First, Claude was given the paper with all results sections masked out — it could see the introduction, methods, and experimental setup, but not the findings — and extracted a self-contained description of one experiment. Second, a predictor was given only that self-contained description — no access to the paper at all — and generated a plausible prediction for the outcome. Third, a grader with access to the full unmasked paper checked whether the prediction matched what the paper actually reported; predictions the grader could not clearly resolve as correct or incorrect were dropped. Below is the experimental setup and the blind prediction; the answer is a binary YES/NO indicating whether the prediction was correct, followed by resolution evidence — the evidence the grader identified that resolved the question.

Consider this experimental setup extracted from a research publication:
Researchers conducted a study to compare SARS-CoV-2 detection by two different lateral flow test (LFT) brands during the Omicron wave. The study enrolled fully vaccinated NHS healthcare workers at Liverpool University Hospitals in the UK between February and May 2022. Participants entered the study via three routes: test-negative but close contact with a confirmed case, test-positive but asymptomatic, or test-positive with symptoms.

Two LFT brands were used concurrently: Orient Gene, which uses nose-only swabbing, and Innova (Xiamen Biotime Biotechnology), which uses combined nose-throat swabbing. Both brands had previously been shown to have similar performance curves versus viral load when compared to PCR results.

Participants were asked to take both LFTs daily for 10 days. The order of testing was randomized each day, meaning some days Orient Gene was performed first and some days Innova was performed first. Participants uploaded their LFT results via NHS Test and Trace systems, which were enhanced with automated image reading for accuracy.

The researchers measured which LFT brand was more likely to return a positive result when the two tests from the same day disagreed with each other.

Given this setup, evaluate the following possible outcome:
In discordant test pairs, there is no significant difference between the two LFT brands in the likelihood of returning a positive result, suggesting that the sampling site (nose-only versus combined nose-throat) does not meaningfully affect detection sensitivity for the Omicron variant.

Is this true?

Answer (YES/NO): NO